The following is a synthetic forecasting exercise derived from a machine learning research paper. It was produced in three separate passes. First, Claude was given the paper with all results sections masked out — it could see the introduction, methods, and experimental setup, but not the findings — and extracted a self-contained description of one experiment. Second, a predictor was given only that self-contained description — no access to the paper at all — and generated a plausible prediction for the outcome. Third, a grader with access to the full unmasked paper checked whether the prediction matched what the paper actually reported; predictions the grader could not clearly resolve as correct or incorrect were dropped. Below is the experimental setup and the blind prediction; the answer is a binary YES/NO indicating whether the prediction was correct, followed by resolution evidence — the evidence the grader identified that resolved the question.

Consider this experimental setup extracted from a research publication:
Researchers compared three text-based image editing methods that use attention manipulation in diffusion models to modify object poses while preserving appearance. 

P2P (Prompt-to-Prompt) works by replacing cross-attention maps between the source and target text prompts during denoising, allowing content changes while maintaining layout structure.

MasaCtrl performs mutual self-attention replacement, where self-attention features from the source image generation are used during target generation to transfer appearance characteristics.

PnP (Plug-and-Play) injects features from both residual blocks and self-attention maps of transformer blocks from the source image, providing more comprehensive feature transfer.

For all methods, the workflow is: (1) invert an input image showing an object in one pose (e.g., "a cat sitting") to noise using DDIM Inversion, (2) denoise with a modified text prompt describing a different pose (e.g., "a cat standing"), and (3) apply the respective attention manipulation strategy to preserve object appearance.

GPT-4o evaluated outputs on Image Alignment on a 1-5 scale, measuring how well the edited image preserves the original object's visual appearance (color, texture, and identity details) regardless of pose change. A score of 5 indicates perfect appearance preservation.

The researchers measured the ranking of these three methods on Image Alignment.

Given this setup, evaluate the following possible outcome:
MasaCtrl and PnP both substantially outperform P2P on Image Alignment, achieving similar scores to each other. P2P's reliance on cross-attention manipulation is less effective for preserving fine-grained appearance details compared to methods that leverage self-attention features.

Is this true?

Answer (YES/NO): NO